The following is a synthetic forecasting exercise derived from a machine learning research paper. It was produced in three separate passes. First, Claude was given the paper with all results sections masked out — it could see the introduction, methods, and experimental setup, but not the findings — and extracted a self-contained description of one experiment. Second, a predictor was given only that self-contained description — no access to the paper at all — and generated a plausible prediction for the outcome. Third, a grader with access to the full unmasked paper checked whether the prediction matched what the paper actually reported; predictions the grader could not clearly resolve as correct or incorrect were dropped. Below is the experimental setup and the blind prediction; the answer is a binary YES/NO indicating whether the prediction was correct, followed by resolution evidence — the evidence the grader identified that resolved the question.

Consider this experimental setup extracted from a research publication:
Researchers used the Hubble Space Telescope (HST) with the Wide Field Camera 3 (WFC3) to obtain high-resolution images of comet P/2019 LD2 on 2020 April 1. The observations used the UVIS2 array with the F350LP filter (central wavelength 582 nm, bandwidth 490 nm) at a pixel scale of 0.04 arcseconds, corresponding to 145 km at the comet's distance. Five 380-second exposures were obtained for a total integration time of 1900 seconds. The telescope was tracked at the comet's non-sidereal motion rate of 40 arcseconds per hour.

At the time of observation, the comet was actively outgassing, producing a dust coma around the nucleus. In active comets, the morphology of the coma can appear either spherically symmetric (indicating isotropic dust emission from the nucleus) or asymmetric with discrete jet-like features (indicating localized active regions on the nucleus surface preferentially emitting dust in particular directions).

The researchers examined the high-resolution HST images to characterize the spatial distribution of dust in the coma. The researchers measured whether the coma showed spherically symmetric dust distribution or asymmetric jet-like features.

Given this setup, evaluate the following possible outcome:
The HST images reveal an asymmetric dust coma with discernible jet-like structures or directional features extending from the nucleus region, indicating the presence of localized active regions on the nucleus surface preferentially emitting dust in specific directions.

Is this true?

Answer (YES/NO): YES